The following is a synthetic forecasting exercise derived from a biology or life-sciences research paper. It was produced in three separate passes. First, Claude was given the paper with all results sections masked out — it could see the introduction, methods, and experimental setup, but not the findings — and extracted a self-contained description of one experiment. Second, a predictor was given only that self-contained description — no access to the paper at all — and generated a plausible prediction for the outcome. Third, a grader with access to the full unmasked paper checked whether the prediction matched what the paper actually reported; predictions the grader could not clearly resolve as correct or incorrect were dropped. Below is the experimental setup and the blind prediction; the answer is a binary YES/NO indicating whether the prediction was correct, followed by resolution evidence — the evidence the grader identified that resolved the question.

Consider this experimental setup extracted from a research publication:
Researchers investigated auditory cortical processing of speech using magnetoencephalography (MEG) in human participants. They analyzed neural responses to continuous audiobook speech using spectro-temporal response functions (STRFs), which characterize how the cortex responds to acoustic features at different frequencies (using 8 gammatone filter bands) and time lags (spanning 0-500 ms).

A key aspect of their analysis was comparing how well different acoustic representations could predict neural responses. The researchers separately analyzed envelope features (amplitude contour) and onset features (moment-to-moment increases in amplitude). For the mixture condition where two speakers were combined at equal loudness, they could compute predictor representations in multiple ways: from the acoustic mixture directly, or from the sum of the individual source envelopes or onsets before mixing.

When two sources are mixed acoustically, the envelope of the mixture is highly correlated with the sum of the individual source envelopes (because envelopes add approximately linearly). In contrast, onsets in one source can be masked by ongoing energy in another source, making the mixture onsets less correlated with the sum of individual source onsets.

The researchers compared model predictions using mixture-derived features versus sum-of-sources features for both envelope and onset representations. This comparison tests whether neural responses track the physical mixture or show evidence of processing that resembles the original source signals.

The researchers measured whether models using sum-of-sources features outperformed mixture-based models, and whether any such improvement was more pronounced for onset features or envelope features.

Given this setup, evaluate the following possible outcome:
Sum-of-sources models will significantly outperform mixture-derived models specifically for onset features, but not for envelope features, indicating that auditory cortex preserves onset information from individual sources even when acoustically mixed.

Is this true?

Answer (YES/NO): YES